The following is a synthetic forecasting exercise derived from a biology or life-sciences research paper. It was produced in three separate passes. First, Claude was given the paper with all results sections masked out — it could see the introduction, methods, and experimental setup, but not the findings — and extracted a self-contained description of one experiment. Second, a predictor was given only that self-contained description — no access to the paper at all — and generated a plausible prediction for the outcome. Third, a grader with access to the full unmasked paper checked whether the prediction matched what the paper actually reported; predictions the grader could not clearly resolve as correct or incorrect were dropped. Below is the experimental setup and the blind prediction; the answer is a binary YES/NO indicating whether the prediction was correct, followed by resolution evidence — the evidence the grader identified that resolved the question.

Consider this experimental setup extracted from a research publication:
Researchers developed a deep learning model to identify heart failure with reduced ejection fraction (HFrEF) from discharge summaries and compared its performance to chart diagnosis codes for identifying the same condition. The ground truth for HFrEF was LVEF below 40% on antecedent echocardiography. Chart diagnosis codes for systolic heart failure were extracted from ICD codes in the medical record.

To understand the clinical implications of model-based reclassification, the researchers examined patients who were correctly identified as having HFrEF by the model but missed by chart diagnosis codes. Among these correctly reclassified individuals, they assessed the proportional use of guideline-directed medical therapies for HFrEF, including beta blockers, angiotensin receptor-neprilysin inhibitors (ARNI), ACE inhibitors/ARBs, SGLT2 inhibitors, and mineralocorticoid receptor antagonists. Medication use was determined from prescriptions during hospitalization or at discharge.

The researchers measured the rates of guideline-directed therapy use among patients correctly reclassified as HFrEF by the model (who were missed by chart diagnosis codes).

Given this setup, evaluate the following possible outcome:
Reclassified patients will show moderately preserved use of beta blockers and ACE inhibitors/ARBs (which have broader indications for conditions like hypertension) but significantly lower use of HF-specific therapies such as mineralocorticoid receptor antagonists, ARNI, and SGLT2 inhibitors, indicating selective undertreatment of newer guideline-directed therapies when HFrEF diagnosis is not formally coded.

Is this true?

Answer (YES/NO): NO